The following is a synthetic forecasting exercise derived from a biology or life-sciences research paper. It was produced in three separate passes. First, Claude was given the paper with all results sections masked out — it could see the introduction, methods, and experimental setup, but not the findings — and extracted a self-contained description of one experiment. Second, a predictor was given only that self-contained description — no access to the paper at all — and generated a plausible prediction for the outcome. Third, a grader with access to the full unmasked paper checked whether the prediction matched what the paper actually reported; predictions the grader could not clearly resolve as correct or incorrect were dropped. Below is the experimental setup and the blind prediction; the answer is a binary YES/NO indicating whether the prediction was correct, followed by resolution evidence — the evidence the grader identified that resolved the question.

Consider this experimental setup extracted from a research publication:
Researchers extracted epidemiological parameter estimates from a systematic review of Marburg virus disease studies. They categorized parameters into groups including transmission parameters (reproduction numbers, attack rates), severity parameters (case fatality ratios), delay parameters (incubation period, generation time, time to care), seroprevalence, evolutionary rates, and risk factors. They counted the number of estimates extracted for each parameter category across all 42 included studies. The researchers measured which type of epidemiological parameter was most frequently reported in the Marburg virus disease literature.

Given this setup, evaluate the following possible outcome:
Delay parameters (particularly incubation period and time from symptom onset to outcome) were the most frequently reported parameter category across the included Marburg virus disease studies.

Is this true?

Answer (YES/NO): NO